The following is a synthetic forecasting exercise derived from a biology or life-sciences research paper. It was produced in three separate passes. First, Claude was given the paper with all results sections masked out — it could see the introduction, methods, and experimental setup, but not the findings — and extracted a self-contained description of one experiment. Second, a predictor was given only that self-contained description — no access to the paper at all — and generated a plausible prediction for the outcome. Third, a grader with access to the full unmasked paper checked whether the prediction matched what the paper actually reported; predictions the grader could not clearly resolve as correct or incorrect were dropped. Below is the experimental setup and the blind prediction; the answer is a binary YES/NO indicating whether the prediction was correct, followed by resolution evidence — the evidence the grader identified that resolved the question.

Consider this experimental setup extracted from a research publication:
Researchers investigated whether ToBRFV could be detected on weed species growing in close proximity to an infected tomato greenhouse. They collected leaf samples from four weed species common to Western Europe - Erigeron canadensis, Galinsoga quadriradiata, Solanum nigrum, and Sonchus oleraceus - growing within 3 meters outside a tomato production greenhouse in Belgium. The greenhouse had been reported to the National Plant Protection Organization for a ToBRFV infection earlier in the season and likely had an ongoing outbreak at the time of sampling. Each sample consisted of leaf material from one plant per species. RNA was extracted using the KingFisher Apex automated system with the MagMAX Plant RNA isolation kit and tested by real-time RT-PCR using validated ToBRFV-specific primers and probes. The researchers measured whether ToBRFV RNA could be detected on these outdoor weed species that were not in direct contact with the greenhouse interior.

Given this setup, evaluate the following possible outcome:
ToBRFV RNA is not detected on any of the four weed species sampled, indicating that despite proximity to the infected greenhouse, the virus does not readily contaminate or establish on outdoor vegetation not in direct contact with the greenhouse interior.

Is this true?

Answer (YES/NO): NO